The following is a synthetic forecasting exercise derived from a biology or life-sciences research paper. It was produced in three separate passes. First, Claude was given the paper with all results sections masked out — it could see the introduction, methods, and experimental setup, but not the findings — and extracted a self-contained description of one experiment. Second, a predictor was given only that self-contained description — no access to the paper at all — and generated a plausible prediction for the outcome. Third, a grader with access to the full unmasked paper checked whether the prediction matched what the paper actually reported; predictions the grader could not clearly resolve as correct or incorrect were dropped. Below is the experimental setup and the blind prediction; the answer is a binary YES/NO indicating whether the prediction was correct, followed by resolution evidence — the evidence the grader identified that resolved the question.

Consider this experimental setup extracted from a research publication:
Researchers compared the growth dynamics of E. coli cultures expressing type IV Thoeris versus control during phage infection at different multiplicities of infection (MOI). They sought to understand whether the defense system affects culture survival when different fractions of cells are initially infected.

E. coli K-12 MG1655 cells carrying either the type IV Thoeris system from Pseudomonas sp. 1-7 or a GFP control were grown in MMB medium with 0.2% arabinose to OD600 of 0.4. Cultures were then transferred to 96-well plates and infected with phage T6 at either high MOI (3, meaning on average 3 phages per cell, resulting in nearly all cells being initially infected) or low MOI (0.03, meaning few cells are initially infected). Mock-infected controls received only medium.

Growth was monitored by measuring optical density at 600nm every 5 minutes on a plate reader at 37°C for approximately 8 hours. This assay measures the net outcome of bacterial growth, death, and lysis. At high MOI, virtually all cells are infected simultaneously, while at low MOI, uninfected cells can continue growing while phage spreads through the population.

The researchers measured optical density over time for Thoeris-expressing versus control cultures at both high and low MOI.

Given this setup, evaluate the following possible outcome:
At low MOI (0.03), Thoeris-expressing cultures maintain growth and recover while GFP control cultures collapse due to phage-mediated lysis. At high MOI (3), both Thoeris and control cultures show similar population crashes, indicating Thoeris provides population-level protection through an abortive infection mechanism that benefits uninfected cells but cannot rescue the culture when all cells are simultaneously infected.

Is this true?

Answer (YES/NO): YES